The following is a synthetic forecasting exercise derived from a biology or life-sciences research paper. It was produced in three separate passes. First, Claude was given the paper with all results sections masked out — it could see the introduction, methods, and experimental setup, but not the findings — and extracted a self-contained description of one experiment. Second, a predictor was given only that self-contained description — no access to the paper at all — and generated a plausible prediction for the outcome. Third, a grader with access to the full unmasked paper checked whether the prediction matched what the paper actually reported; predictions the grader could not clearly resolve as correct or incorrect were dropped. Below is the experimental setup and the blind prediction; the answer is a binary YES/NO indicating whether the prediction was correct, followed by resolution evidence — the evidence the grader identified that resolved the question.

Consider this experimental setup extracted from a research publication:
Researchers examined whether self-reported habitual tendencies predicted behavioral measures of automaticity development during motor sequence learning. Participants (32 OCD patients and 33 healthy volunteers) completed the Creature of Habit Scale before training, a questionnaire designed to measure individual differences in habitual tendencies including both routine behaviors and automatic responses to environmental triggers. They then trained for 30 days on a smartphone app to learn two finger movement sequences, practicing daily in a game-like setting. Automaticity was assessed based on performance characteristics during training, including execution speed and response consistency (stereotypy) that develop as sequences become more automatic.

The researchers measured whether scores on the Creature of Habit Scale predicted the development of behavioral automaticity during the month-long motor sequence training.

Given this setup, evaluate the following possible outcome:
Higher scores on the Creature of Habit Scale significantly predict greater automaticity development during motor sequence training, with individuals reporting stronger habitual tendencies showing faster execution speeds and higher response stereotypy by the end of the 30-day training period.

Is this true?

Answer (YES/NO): NO